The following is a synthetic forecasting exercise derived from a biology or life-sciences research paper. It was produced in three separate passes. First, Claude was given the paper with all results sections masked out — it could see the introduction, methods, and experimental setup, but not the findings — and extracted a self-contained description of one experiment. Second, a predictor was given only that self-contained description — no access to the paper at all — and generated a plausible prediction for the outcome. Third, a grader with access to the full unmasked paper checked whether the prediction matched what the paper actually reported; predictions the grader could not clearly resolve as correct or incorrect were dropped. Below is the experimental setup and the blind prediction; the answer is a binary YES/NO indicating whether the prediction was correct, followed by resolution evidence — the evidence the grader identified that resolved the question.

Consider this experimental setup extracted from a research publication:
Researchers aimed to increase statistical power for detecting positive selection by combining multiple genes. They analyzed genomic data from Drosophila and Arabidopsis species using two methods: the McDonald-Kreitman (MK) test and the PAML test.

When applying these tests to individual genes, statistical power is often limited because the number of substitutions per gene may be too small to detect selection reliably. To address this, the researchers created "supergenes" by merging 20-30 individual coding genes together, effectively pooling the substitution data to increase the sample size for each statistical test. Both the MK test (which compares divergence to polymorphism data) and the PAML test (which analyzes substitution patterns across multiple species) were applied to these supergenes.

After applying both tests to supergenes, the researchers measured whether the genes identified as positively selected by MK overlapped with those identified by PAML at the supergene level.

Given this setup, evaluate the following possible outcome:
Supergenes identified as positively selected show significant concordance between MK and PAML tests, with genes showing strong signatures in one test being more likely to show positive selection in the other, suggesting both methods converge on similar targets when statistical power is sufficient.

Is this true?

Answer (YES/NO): NO